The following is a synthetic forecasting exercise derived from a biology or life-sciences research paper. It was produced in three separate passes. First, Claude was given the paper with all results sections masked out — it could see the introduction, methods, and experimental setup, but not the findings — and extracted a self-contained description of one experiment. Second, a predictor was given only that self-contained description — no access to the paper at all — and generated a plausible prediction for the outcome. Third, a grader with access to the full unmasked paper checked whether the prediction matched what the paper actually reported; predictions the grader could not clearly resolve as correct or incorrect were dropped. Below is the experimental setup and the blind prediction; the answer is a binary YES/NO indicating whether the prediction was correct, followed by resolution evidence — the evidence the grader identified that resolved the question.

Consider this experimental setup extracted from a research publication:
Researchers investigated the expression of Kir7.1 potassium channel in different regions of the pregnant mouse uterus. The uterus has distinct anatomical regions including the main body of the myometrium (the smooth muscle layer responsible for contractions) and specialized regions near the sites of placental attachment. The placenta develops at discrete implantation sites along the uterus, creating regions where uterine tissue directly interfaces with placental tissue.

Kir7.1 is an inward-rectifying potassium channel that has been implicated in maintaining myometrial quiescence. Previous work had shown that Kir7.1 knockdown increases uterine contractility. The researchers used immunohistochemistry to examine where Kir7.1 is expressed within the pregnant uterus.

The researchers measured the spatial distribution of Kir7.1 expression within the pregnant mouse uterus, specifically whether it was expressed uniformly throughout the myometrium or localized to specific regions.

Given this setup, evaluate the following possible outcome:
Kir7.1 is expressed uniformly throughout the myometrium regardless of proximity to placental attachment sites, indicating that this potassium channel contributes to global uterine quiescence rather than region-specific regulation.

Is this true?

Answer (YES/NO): NO